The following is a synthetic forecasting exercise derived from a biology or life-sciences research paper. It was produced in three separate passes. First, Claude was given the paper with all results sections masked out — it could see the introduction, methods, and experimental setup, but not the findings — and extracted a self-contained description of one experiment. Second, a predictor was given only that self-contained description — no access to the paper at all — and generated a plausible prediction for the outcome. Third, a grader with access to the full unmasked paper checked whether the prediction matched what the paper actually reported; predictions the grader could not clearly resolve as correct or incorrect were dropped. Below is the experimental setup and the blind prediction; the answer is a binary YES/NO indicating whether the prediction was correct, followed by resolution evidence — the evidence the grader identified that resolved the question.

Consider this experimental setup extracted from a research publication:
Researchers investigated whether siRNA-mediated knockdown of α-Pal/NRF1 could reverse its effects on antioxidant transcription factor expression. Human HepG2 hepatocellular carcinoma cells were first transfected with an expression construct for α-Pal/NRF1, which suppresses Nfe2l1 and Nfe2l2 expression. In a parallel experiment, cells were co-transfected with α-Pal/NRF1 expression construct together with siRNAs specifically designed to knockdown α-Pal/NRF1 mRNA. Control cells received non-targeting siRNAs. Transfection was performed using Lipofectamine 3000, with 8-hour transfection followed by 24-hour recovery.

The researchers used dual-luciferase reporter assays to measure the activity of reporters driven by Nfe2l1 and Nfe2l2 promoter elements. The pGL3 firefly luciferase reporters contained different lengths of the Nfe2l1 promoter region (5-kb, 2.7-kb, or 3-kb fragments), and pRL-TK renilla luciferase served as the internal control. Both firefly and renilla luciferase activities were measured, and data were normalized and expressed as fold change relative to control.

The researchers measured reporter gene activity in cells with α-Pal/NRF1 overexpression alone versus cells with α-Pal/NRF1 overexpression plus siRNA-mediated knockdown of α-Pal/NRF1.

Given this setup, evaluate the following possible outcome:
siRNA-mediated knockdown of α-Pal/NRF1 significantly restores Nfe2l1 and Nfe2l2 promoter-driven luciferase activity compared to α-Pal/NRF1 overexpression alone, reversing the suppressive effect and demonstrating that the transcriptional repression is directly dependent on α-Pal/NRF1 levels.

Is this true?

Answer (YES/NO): NO